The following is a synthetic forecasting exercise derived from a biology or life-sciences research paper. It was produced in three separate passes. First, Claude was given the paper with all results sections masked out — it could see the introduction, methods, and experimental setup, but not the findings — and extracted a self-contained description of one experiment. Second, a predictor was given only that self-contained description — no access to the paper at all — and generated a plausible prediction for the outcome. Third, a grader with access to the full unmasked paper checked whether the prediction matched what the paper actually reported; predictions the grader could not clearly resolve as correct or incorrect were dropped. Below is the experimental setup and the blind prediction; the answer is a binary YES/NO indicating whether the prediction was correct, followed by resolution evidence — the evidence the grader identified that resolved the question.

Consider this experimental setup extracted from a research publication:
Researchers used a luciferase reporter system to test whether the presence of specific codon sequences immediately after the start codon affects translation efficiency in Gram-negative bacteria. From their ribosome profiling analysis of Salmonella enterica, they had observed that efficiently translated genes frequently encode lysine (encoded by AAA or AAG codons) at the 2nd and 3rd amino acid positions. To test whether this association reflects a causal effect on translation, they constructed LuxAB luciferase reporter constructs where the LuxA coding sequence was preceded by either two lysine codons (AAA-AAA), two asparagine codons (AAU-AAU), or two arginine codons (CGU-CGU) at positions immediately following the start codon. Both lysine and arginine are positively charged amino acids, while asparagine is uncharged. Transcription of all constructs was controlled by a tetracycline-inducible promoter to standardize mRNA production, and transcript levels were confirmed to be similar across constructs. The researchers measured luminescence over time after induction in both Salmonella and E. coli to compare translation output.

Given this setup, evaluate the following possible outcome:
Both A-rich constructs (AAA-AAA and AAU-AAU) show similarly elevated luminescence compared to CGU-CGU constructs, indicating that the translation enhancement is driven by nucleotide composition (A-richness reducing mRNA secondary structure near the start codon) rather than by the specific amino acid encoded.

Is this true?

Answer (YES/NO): NO